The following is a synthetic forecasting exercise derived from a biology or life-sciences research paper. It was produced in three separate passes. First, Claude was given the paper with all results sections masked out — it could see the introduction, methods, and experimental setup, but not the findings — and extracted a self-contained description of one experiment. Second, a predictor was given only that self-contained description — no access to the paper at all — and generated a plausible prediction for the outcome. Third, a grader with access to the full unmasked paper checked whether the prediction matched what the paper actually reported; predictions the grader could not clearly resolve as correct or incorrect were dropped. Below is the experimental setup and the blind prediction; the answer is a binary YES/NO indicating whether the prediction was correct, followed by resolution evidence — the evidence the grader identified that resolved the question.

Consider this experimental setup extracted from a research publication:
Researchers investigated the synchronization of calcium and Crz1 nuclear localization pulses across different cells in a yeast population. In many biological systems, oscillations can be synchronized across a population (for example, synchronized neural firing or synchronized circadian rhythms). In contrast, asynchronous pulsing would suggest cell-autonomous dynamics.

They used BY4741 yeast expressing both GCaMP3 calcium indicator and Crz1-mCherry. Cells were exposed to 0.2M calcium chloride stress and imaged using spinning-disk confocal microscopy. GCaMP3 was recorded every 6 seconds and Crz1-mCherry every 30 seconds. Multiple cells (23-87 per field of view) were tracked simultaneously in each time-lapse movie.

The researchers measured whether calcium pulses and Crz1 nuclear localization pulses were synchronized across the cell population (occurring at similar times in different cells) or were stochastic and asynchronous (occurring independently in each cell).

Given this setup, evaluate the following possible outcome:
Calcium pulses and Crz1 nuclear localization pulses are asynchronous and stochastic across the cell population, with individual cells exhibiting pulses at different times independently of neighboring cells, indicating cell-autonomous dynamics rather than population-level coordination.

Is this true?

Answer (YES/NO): YES